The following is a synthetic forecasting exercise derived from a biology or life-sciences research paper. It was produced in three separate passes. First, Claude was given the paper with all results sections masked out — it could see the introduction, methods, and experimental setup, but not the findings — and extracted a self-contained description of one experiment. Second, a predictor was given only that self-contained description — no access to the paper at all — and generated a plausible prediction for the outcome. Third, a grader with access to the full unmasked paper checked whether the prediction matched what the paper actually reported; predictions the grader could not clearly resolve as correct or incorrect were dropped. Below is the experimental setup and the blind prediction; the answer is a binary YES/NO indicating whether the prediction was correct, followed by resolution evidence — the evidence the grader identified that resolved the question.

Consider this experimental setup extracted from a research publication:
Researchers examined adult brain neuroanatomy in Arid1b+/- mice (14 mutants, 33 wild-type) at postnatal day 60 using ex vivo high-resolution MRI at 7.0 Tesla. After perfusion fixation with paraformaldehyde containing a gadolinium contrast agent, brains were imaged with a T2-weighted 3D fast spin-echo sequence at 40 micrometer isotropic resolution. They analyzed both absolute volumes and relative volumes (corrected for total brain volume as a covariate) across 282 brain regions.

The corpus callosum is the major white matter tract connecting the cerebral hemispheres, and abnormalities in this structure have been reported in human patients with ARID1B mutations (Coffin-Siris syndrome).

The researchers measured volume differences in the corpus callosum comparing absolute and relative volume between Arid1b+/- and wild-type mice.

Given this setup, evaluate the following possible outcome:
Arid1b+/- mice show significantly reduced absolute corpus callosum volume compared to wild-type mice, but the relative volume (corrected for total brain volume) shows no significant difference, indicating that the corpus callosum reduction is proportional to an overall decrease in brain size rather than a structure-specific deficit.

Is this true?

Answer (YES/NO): NO